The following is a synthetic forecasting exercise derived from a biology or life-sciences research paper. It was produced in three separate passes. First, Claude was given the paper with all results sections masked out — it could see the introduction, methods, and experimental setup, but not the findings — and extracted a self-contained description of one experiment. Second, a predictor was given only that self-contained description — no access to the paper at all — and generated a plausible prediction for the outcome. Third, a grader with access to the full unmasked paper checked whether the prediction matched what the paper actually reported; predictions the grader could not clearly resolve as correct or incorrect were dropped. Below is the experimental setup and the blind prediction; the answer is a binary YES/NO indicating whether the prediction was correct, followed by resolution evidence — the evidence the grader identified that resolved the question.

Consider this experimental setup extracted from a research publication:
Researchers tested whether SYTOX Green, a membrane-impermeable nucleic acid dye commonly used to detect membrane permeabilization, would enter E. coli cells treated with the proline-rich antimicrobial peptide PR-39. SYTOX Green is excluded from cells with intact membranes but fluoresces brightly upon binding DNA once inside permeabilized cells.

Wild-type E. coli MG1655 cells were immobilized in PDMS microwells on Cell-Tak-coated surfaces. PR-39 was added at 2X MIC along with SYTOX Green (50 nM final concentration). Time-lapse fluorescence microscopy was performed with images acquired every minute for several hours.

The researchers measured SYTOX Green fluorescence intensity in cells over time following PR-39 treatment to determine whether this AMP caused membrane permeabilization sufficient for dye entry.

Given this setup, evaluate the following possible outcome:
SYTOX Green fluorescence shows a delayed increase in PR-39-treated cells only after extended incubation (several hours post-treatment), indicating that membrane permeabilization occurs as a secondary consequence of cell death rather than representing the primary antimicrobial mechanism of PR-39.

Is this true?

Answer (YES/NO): NO